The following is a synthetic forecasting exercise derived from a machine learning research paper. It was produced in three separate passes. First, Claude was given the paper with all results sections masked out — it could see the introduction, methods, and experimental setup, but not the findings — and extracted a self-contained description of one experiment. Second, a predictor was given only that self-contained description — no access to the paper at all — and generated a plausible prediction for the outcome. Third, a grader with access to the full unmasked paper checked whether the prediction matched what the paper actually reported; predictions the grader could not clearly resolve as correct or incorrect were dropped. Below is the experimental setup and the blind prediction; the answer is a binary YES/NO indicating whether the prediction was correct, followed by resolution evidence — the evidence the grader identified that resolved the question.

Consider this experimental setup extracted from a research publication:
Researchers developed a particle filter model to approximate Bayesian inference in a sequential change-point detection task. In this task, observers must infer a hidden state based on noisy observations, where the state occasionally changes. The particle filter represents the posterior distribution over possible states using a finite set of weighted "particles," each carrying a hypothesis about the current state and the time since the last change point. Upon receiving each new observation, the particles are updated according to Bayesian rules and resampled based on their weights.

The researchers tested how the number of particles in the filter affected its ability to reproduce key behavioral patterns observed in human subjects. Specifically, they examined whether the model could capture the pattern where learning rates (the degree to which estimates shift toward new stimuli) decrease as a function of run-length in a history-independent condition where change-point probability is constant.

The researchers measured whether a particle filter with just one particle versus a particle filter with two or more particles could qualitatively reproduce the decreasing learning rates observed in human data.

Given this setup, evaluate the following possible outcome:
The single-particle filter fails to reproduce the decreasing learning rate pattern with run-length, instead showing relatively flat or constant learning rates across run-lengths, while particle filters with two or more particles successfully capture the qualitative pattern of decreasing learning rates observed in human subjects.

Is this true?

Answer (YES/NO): YES